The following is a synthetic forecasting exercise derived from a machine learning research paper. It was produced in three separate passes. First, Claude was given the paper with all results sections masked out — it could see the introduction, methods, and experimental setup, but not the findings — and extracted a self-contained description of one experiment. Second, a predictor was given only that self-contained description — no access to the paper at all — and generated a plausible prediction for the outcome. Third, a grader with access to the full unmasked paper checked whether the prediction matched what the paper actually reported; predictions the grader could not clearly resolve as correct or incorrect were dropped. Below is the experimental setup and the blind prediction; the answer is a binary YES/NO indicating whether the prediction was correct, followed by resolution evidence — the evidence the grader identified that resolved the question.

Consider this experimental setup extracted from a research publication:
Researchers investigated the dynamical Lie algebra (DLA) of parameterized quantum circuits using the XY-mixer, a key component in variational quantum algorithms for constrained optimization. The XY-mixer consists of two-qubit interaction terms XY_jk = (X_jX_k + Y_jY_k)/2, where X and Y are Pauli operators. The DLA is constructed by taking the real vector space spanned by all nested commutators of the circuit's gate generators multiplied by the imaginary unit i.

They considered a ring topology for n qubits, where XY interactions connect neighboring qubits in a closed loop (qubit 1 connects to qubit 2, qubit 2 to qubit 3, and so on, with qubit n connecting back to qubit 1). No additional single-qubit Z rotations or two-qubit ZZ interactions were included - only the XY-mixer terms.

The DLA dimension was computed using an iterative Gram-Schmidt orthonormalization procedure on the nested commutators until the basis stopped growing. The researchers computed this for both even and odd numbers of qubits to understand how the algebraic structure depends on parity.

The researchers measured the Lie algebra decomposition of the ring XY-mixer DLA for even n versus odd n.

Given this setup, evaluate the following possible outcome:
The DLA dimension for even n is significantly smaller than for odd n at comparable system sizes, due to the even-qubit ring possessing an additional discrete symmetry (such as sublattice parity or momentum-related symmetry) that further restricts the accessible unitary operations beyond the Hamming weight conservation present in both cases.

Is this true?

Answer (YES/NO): NO